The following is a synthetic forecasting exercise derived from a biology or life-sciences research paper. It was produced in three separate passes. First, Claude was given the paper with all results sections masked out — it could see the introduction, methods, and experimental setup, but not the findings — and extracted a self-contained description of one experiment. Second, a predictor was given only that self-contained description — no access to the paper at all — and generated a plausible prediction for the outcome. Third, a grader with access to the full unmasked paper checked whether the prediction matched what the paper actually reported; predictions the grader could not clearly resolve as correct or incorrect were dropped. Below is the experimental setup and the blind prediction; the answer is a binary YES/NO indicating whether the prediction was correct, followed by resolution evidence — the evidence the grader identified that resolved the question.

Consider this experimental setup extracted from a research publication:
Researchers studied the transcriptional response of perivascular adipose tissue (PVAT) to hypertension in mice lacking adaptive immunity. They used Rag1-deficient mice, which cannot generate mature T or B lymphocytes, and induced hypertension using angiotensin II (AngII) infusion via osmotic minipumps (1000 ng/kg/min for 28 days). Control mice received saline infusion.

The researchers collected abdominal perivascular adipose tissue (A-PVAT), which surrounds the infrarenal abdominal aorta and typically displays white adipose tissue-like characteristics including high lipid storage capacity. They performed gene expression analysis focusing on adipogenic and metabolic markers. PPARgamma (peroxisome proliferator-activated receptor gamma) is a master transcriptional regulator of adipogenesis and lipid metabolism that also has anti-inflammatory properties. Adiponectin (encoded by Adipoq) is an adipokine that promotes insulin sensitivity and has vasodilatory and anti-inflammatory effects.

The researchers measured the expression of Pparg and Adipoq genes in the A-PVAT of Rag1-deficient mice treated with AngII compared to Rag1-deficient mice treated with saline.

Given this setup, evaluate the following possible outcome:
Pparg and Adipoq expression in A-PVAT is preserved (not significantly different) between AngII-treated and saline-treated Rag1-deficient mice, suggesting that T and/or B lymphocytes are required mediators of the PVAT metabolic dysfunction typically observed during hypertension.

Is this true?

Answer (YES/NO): YES